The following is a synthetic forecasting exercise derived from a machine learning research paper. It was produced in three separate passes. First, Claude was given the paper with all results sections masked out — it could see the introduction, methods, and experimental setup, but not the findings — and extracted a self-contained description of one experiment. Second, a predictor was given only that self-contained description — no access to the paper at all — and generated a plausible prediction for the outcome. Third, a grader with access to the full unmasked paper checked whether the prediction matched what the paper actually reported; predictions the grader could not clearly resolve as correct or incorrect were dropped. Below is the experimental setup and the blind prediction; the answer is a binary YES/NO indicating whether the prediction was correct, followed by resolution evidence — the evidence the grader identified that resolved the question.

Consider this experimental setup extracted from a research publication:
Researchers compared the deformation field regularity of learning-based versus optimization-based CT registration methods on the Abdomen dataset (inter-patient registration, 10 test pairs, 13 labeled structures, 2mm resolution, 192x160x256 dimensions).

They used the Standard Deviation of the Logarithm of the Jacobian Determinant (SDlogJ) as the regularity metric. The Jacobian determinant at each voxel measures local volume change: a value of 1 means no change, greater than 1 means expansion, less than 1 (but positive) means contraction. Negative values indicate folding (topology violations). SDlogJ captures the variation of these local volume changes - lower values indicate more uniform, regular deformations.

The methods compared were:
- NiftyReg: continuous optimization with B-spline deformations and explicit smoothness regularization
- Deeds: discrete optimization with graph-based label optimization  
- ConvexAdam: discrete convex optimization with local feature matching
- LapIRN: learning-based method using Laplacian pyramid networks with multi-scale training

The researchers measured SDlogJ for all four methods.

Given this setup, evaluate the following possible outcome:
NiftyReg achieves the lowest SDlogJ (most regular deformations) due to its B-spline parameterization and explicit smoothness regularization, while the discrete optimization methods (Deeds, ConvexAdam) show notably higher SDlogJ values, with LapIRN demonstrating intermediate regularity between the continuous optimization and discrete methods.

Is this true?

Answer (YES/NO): NO